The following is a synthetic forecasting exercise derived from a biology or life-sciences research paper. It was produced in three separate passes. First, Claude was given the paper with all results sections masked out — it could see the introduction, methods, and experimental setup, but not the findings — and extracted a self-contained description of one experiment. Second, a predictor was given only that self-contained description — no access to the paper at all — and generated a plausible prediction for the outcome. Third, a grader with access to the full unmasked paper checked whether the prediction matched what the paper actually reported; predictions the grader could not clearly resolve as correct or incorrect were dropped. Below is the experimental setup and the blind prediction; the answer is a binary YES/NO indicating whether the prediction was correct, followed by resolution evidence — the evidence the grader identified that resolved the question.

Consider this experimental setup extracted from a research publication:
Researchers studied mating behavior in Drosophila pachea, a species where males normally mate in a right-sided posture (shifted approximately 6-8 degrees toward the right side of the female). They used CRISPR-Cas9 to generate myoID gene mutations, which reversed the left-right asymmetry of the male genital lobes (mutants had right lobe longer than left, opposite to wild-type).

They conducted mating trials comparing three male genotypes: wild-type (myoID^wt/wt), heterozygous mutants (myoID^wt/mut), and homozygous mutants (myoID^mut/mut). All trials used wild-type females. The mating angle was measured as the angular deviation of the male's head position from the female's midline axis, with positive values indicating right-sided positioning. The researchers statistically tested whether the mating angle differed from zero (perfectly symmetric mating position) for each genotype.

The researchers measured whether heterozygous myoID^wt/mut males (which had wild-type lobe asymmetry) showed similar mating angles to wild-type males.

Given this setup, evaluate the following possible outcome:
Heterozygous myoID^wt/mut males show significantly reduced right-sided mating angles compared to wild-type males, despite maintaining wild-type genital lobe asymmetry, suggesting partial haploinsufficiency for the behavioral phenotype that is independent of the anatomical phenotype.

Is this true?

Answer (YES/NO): NO